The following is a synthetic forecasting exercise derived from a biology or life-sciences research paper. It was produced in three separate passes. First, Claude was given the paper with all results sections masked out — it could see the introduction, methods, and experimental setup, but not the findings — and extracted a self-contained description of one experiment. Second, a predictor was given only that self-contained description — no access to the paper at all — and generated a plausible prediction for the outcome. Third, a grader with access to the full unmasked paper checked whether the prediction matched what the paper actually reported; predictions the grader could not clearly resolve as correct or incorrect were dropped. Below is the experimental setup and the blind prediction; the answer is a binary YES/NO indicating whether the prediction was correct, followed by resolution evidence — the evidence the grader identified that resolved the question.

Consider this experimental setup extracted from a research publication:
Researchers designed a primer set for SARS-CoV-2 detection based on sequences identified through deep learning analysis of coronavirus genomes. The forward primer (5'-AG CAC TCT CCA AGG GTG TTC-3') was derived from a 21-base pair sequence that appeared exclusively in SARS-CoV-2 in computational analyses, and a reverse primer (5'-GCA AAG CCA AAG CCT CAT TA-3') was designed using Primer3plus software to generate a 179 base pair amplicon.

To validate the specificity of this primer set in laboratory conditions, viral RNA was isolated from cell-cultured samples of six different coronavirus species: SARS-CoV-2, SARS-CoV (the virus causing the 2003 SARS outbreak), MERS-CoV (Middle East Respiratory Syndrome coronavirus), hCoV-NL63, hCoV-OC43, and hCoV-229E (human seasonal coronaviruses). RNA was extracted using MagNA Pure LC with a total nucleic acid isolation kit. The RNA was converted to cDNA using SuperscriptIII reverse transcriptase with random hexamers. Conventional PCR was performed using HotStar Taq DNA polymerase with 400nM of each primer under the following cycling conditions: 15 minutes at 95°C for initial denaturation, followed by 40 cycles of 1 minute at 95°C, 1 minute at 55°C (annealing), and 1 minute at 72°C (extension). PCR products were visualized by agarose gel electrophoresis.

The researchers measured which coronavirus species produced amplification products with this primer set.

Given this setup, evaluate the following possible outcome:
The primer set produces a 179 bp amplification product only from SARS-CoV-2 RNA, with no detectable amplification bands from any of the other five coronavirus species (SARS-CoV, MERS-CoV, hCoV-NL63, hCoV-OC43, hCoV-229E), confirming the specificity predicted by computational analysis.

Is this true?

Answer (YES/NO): YES